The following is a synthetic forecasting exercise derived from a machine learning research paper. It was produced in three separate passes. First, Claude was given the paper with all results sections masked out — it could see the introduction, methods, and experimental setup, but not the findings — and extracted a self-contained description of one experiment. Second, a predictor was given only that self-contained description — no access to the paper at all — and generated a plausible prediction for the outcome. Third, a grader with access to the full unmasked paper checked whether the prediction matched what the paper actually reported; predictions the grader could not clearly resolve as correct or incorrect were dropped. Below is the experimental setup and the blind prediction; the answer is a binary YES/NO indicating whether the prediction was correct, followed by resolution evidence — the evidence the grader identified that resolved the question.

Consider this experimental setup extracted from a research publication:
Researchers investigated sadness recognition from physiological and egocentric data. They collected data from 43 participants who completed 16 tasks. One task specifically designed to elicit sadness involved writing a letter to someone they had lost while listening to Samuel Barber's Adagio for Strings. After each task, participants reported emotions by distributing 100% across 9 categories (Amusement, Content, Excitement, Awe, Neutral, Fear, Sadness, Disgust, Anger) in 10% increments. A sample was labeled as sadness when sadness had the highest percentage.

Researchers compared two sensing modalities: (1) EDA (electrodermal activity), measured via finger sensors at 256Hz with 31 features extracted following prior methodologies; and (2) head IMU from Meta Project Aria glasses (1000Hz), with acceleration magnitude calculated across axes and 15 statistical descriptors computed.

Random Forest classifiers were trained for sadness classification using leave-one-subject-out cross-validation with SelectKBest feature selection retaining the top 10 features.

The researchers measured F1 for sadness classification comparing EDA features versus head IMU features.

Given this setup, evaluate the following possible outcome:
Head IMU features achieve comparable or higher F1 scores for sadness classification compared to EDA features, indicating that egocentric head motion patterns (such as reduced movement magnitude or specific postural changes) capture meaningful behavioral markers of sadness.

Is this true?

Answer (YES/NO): YES